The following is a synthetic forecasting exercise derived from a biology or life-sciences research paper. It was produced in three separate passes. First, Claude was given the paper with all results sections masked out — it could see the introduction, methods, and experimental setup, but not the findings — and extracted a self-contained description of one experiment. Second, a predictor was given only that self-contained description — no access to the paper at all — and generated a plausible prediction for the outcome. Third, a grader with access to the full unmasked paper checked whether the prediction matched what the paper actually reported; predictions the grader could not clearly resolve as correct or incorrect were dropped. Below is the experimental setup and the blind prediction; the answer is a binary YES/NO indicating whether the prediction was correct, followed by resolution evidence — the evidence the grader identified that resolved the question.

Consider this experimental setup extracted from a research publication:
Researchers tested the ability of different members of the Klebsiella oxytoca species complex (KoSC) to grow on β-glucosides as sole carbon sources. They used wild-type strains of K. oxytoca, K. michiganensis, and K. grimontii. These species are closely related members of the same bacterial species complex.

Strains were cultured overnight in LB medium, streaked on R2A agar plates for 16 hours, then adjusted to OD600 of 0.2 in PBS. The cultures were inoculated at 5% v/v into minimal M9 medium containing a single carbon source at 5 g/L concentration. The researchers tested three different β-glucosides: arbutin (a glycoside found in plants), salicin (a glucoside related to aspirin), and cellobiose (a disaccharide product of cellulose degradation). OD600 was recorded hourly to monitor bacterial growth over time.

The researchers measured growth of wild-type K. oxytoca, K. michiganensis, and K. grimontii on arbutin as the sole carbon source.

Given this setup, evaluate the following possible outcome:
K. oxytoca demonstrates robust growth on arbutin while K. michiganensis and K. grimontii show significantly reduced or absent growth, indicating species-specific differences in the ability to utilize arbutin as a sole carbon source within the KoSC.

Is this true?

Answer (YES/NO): NO